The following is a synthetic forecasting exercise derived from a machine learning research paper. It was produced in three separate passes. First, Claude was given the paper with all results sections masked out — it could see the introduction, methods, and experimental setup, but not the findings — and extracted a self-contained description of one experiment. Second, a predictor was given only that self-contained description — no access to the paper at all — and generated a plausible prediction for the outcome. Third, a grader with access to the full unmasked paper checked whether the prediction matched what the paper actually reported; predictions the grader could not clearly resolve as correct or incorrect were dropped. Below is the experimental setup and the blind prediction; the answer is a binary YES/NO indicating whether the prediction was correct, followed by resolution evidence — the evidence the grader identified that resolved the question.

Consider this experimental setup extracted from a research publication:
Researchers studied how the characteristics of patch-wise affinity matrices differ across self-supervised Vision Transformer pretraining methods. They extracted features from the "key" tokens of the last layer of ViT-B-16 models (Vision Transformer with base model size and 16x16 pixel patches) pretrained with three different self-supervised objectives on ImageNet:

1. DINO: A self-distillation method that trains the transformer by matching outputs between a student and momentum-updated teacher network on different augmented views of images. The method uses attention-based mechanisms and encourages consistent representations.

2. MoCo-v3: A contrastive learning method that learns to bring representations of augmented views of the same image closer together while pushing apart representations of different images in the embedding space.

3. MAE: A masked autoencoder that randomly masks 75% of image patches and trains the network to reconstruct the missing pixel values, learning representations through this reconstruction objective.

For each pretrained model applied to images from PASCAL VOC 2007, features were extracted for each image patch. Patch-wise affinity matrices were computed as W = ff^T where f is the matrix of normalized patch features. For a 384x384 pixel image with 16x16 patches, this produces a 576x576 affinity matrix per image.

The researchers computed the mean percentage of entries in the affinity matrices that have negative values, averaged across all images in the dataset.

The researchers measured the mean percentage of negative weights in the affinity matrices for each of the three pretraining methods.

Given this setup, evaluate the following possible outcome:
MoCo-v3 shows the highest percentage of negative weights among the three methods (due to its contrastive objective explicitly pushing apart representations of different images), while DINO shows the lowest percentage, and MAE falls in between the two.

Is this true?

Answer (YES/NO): NO